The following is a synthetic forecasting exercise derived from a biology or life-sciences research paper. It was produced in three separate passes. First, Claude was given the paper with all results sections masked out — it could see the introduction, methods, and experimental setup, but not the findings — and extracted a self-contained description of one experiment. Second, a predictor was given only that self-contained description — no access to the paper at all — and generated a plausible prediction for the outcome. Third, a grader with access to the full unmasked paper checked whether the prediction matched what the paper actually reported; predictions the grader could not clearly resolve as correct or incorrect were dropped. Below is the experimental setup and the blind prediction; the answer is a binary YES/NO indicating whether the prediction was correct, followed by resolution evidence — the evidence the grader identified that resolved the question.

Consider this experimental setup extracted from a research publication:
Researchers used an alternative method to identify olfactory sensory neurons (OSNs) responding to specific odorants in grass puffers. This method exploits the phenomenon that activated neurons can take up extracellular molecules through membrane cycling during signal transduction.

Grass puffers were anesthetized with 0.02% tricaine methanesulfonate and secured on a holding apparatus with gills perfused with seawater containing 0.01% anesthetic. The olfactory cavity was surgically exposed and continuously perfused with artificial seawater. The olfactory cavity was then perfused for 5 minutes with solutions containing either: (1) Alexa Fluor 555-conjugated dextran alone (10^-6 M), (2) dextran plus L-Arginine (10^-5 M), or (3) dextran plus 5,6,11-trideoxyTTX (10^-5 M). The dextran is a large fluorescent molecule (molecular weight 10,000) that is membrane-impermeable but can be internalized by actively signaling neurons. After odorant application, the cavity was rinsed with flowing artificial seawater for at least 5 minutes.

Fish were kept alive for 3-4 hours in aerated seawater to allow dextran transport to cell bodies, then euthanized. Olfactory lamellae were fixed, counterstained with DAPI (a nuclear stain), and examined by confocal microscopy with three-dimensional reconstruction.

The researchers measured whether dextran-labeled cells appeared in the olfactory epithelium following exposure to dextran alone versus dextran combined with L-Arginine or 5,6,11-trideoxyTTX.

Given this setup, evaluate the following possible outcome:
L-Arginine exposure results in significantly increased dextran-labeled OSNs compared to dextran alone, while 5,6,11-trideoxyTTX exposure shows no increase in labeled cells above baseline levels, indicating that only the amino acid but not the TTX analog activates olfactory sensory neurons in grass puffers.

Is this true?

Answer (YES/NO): NO